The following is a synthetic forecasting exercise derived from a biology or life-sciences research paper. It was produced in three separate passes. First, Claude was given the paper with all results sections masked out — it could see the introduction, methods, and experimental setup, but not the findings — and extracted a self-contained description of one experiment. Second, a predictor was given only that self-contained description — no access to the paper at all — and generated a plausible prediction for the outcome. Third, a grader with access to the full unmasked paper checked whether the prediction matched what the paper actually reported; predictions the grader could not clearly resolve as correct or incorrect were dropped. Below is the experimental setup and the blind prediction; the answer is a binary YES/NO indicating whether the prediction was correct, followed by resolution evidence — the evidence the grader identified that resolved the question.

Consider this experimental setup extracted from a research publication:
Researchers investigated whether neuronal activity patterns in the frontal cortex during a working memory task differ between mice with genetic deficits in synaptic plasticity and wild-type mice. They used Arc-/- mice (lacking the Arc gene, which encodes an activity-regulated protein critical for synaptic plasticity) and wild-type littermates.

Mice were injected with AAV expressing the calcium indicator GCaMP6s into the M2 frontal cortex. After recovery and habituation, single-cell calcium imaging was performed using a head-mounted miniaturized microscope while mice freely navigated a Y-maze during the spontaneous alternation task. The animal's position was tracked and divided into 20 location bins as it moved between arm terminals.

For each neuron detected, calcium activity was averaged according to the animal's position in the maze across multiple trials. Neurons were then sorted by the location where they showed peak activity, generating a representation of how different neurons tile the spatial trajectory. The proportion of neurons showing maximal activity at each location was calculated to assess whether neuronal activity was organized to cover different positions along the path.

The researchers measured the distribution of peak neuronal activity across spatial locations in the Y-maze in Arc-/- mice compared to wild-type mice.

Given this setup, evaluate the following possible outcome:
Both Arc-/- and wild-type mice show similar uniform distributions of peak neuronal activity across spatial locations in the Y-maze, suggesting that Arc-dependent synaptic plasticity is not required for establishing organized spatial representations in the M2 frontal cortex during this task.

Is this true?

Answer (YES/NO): NO